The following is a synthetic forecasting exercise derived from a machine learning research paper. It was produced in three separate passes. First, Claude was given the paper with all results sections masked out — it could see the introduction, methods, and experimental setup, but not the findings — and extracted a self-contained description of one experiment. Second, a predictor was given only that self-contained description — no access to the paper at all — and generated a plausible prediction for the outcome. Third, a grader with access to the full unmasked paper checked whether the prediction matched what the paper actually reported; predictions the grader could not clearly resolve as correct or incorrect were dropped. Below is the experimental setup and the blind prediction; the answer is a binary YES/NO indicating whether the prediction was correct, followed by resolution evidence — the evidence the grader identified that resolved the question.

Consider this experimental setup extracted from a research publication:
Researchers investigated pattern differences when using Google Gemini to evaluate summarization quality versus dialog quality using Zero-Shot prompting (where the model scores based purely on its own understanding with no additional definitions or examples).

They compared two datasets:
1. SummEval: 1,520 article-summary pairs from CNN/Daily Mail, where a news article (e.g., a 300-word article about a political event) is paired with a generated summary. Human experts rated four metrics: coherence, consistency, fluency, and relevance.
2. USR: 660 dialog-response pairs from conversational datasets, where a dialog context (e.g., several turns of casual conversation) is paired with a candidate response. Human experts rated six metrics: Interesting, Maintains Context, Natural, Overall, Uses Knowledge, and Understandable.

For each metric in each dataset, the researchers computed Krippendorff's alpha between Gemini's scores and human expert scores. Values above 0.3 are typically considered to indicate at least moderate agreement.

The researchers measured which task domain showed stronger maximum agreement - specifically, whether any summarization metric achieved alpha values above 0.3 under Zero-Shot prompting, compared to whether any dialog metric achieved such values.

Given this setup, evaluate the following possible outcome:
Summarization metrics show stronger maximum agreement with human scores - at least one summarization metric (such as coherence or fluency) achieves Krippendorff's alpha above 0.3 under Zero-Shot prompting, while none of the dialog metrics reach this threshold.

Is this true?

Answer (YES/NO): YES